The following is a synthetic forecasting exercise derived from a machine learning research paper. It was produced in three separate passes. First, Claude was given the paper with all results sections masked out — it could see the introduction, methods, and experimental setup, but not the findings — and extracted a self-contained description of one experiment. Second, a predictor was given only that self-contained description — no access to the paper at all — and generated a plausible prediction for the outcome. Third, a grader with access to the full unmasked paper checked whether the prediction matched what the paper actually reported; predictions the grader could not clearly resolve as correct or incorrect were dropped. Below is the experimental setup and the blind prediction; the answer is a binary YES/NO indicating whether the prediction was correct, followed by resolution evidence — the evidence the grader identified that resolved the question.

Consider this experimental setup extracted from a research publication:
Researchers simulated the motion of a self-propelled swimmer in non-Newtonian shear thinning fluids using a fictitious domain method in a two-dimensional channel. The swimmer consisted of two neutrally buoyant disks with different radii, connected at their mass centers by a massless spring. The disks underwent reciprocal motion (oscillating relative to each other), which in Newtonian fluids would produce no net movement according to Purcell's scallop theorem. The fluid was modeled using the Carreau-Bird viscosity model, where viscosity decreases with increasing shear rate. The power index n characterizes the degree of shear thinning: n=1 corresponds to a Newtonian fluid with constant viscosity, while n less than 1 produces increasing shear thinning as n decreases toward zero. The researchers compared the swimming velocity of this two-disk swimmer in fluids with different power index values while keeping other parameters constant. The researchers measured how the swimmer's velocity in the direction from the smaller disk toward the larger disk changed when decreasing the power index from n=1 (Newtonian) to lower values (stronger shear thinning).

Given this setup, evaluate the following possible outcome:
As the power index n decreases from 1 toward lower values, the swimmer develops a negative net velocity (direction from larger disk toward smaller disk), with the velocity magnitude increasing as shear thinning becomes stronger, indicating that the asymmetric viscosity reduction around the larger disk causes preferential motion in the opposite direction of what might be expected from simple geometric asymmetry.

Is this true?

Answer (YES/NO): NO